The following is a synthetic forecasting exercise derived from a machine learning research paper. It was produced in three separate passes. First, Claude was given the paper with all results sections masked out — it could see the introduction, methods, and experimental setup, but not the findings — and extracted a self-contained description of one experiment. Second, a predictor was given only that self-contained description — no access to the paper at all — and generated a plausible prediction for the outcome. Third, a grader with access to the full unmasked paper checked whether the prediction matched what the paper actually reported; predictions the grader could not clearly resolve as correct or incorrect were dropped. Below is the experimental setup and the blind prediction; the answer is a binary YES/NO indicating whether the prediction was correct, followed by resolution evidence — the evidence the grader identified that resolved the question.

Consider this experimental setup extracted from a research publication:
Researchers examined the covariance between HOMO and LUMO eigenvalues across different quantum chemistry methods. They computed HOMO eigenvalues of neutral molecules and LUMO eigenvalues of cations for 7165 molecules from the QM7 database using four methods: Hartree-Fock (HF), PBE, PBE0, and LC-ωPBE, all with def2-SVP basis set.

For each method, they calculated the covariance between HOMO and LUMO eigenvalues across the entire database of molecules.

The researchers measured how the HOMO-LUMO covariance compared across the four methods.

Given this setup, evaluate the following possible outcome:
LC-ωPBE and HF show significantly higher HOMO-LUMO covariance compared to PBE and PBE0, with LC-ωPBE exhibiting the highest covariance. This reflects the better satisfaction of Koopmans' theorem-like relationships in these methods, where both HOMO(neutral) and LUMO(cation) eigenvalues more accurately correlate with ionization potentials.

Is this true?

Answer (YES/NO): NO